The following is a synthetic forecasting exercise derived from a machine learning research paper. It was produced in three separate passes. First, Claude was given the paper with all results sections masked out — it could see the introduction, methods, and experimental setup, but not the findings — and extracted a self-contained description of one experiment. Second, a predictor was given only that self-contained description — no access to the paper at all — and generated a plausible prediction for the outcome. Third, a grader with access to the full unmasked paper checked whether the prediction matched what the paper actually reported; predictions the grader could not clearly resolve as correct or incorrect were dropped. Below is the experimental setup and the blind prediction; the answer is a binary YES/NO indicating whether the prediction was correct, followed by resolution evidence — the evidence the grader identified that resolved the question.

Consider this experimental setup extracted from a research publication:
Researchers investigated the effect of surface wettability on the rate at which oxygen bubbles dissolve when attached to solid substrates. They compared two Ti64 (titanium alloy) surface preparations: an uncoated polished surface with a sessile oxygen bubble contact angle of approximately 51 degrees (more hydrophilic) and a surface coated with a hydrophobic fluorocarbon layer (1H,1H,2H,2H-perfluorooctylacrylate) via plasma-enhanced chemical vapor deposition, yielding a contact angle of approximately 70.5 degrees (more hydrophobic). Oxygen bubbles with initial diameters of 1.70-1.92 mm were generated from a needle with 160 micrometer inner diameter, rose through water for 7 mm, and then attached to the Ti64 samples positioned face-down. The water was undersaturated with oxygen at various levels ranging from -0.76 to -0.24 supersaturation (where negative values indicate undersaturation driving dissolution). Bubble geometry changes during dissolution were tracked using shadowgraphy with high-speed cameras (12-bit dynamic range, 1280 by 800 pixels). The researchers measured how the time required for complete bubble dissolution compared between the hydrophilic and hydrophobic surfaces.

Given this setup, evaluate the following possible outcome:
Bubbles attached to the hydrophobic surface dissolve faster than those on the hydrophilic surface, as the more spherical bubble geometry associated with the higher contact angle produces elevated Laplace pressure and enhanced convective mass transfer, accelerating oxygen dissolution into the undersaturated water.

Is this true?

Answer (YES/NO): NO